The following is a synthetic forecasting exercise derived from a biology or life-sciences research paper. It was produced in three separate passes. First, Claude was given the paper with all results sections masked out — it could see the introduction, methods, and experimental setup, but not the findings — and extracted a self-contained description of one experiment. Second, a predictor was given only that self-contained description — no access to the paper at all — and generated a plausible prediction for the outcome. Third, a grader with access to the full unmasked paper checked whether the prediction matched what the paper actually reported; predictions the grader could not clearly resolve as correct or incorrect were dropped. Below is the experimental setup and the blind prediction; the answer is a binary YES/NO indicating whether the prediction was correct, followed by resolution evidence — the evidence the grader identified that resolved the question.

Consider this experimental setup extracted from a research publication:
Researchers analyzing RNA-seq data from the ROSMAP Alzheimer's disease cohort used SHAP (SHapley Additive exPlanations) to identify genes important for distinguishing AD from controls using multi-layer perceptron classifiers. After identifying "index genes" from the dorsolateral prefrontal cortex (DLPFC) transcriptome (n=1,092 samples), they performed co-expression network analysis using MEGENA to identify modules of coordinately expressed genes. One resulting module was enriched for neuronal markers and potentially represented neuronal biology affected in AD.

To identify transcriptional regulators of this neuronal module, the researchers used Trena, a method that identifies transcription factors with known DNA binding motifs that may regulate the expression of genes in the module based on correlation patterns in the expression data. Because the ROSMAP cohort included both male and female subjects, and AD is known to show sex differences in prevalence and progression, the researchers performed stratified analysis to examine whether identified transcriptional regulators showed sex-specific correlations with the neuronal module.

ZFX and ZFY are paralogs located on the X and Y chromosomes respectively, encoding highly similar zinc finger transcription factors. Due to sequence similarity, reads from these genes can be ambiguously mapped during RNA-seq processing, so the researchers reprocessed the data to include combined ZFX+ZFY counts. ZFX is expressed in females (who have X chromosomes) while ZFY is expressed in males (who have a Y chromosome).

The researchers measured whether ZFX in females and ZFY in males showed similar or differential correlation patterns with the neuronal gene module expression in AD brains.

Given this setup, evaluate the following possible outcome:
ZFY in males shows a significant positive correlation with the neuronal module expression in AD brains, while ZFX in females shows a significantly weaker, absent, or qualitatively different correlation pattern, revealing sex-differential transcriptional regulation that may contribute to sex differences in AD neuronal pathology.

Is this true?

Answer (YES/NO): NO